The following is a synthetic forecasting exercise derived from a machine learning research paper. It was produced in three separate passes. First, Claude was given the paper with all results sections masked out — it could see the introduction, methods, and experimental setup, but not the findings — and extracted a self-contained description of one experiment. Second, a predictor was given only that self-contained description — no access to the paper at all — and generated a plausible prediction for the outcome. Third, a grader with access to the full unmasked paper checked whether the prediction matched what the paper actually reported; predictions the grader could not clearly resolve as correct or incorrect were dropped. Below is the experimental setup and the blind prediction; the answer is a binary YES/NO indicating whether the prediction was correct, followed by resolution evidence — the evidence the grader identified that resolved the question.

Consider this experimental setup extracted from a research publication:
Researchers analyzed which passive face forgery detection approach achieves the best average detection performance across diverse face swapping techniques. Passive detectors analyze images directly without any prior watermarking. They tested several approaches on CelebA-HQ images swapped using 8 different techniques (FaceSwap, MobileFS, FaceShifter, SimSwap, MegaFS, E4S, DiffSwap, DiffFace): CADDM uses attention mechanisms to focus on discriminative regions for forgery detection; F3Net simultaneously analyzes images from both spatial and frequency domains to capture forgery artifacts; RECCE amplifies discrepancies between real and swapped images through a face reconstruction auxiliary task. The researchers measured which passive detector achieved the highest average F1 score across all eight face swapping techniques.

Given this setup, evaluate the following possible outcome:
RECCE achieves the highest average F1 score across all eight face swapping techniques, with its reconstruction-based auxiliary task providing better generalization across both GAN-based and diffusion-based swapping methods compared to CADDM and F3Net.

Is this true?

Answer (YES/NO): NO